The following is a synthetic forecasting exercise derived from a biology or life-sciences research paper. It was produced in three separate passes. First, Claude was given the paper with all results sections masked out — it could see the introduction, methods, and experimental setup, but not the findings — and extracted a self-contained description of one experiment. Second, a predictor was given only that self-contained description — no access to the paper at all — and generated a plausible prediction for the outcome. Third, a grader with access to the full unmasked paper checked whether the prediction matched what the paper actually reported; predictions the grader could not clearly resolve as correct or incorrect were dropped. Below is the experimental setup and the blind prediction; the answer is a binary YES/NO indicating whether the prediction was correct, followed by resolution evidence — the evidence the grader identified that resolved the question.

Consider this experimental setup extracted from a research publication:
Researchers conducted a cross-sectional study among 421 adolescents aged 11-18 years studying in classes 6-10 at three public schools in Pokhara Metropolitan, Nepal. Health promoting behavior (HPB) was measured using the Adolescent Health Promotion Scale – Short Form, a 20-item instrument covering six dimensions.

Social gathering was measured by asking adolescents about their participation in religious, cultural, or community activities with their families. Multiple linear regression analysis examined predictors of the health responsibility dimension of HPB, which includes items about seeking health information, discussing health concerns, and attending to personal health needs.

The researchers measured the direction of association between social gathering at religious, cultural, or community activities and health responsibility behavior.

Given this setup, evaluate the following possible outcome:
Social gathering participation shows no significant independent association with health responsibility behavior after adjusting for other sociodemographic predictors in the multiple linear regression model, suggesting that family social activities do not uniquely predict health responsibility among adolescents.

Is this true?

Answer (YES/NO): NO